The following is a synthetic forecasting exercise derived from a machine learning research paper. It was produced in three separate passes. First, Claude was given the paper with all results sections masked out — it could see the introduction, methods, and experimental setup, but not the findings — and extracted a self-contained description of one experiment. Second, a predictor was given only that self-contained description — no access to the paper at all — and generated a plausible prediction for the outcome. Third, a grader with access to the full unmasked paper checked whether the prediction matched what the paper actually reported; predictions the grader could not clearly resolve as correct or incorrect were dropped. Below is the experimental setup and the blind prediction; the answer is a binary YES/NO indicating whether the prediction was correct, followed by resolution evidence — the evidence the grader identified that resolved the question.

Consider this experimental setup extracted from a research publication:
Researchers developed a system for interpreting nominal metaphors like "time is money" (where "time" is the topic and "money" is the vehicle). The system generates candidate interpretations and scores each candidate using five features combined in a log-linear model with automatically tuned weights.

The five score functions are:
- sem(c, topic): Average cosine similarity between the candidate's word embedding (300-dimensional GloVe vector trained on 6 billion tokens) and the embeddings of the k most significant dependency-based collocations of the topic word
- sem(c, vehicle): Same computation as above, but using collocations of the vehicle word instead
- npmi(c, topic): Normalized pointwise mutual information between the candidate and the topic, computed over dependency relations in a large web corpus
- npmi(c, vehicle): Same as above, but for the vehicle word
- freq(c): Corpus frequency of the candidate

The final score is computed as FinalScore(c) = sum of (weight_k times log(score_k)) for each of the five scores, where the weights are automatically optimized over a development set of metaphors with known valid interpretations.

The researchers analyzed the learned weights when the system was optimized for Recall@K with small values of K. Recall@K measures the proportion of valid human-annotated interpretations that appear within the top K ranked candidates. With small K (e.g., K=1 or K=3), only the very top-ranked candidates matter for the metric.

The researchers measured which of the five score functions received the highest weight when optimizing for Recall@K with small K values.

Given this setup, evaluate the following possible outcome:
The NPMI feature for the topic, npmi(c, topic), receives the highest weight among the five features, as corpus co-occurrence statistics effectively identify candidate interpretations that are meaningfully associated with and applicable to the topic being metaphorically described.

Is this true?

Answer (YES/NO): NO